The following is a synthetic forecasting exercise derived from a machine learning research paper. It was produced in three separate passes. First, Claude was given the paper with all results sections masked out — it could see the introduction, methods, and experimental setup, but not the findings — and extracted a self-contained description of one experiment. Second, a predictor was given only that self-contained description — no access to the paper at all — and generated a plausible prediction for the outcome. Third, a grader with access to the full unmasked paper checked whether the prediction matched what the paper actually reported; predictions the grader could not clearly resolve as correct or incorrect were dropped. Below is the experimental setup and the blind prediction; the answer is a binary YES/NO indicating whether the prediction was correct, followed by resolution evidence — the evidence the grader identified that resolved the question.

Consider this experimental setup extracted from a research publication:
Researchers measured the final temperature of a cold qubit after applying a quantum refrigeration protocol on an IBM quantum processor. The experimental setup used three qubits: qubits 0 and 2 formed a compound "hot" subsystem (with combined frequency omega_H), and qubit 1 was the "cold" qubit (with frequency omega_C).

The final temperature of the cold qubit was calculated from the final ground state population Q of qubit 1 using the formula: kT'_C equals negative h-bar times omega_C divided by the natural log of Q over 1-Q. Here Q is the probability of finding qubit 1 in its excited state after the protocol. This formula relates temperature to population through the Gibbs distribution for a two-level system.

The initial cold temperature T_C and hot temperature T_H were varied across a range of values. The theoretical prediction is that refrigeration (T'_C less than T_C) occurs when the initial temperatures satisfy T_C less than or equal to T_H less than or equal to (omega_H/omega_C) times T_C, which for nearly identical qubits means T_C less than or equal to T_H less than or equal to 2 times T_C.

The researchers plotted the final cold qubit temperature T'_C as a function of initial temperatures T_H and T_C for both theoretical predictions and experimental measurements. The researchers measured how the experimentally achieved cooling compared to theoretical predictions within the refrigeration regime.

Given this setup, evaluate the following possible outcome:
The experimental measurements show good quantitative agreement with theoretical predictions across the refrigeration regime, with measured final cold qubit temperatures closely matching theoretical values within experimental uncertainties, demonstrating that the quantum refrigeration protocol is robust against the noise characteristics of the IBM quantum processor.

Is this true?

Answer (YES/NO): NO